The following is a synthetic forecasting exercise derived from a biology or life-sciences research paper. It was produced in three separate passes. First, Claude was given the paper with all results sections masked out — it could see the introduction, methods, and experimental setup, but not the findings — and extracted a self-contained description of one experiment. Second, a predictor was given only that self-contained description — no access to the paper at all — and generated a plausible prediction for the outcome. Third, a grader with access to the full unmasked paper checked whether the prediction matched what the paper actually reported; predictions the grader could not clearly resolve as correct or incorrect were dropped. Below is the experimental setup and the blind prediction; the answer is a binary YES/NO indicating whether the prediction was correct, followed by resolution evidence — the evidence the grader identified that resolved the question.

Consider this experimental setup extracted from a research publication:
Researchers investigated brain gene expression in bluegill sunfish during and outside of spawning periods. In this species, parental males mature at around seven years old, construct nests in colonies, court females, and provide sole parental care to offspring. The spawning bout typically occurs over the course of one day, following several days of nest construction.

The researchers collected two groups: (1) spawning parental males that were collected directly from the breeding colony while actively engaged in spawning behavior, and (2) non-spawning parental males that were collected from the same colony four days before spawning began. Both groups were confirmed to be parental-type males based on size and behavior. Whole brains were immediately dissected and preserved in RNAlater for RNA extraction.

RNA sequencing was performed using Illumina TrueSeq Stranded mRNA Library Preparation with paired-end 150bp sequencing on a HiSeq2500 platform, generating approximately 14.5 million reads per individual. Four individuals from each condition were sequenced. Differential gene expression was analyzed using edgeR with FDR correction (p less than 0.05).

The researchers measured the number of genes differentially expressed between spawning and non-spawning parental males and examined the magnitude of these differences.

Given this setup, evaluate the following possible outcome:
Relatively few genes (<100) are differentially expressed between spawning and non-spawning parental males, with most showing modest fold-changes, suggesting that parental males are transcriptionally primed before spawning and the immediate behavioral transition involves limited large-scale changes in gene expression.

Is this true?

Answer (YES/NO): NO